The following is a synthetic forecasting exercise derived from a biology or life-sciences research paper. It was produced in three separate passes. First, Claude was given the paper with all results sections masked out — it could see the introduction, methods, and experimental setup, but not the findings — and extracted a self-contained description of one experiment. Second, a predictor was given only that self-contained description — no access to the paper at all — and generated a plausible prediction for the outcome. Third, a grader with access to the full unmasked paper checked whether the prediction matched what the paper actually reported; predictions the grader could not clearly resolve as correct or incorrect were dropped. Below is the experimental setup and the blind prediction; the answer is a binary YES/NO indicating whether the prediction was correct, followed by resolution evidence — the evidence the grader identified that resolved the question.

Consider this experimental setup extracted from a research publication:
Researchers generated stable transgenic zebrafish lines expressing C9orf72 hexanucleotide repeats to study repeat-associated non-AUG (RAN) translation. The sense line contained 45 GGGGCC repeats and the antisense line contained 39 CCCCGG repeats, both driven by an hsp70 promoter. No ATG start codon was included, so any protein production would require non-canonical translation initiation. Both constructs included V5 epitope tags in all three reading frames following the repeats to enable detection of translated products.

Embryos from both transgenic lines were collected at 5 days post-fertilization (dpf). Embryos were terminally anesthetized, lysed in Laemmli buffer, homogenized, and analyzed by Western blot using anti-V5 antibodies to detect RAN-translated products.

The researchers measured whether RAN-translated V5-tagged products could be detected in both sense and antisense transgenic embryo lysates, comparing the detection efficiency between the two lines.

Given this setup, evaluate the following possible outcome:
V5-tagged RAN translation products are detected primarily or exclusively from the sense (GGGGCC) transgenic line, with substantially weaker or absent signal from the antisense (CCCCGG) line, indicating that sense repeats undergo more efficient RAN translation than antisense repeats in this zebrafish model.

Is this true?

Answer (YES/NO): NO